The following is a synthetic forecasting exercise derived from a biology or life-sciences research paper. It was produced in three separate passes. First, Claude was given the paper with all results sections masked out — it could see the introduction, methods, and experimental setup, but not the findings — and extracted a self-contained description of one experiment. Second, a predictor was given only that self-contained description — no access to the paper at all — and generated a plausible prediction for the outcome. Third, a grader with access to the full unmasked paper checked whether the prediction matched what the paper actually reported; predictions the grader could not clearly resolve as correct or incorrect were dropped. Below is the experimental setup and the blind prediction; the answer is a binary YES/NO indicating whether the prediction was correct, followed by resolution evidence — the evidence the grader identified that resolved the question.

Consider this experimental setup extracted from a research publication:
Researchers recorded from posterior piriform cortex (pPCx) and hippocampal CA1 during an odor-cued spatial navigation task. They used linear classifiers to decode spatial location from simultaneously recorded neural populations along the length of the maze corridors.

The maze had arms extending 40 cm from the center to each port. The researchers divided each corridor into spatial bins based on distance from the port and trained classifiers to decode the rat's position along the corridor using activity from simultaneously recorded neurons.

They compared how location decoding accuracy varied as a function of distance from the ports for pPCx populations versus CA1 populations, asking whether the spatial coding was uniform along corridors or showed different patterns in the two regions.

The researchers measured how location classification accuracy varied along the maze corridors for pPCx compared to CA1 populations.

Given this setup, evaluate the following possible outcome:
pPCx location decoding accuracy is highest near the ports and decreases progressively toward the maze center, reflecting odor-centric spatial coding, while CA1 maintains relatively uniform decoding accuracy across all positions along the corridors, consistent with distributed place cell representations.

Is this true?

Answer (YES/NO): YES